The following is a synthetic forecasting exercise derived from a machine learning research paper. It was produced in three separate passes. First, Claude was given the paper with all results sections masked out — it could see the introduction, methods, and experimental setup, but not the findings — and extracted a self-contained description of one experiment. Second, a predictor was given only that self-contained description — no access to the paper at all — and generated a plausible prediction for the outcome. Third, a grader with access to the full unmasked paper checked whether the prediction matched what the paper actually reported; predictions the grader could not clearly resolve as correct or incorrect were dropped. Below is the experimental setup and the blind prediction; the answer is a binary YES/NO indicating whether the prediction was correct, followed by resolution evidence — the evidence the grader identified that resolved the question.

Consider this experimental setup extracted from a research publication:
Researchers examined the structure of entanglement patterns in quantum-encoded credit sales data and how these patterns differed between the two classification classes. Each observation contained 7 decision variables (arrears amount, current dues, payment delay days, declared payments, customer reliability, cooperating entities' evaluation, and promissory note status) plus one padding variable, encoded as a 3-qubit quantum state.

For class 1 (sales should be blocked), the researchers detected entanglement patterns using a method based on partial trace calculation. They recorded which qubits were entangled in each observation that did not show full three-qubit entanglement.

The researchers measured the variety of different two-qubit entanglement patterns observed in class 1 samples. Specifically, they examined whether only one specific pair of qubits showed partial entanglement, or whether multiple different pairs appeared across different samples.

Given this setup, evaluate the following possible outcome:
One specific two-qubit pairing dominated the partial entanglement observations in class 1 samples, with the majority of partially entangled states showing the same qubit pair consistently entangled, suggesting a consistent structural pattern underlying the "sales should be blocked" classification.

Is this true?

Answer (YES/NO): YES